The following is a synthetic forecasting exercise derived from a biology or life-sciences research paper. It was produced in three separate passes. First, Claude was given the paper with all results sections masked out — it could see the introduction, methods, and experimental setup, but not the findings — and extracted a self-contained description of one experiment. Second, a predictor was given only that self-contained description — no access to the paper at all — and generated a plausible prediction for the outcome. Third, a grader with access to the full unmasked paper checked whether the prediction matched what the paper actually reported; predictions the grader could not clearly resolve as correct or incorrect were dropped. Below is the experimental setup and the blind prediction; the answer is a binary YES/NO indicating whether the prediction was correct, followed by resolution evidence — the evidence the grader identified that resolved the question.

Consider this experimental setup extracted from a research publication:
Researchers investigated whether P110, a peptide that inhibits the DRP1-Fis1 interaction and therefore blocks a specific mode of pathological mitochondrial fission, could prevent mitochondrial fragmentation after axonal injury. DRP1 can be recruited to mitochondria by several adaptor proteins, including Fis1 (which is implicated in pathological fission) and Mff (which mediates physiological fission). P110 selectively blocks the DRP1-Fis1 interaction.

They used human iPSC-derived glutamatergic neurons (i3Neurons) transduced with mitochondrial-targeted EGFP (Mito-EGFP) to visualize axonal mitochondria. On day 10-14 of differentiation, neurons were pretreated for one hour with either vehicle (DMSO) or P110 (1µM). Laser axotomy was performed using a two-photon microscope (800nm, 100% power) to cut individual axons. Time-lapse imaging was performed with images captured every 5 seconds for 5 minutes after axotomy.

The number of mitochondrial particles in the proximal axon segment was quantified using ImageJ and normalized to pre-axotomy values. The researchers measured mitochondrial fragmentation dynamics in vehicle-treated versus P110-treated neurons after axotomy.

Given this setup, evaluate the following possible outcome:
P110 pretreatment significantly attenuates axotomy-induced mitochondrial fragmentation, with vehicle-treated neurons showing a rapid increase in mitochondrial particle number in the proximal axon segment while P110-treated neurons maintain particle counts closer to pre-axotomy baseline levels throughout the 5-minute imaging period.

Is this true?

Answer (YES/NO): YES